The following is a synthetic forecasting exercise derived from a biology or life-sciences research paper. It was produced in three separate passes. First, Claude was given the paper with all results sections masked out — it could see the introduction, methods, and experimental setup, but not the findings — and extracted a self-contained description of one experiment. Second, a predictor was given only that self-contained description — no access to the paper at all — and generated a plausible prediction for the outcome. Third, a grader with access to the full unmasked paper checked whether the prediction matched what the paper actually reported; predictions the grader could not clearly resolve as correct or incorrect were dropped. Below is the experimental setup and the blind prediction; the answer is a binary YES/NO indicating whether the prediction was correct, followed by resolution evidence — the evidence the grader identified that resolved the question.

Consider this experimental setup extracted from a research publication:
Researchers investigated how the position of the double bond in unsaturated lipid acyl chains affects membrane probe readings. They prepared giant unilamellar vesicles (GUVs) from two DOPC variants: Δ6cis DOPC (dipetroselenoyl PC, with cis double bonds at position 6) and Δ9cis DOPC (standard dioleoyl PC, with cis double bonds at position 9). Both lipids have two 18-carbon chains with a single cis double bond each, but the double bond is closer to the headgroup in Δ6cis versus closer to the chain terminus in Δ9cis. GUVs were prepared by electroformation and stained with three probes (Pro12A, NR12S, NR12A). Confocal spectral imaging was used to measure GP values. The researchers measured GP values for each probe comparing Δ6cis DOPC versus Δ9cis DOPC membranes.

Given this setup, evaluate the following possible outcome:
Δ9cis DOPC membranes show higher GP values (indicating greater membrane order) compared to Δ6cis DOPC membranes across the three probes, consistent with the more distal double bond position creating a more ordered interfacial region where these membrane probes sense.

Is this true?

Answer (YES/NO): NO